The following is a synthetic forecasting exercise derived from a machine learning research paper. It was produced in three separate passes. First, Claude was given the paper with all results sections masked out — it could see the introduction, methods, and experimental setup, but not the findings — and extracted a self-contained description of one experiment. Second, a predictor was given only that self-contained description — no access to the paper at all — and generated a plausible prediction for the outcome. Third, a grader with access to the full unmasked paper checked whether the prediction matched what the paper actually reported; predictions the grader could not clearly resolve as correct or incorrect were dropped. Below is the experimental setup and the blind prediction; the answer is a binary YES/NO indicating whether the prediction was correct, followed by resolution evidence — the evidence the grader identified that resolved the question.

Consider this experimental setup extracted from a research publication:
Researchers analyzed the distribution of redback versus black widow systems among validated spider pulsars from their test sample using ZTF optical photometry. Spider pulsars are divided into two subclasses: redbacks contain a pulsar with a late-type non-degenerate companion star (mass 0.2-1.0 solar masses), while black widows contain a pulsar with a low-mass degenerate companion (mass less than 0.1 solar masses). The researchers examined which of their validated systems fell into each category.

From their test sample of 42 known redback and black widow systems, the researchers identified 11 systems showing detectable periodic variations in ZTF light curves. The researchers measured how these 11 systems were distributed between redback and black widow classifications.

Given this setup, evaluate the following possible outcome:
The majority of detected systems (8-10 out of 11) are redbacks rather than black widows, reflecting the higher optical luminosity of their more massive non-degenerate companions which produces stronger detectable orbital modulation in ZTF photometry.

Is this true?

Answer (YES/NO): NO